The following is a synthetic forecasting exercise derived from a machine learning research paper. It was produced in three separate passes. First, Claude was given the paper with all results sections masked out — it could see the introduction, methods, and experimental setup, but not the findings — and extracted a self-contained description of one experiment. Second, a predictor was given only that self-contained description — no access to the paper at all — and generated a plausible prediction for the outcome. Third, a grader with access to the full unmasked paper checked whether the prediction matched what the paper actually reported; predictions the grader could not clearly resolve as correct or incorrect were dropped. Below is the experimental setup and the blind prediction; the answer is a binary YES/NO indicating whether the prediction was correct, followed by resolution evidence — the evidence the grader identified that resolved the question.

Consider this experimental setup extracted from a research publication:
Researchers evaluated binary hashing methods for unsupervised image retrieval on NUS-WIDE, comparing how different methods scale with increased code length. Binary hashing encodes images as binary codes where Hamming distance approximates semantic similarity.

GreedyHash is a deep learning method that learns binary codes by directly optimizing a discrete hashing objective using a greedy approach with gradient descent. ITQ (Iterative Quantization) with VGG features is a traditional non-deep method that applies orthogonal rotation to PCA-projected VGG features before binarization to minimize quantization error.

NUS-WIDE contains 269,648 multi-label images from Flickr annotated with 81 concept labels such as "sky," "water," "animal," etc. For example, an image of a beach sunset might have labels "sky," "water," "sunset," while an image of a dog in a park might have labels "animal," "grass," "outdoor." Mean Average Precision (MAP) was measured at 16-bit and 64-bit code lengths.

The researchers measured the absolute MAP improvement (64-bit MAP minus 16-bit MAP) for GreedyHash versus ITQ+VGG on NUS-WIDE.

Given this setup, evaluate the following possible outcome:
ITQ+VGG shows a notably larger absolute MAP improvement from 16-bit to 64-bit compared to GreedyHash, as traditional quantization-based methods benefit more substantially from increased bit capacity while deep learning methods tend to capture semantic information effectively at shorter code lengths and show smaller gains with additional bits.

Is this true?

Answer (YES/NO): NO